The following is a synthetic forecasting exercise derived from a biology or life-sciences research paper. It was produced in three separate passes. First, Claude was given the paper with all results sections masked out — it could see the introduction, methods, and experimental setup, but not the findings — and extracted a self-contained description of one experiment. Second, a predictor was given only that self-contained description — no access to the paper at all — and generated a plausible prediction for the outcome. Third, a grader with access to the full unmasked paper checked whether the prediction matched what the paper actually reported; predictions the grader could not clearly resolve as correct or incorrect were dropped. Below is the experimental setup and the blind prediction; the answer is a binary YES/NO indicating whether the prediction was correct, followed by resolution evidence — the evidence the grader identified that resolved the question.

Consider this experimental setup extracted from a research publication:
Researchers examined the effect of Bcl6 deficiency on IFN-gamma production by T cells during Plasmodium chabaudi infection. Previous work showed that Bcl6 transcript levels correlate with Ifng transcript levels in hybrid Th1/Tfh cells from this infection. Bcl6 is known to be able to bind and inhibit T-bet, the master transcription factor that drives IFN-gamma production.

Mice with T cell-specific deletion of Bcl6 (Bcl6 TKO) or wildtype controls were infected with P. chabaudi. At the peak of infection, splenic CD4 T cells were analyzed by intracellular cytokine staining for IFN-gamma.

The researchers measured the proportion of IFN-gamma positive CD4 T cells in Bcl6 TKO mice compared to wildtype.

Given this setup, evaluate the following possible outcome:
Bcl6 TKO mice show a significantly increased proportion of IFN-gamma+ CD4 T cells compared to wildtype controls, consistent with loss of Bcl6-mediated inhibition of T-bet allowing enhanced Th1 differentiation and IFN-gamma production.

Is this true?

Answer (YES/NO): NO